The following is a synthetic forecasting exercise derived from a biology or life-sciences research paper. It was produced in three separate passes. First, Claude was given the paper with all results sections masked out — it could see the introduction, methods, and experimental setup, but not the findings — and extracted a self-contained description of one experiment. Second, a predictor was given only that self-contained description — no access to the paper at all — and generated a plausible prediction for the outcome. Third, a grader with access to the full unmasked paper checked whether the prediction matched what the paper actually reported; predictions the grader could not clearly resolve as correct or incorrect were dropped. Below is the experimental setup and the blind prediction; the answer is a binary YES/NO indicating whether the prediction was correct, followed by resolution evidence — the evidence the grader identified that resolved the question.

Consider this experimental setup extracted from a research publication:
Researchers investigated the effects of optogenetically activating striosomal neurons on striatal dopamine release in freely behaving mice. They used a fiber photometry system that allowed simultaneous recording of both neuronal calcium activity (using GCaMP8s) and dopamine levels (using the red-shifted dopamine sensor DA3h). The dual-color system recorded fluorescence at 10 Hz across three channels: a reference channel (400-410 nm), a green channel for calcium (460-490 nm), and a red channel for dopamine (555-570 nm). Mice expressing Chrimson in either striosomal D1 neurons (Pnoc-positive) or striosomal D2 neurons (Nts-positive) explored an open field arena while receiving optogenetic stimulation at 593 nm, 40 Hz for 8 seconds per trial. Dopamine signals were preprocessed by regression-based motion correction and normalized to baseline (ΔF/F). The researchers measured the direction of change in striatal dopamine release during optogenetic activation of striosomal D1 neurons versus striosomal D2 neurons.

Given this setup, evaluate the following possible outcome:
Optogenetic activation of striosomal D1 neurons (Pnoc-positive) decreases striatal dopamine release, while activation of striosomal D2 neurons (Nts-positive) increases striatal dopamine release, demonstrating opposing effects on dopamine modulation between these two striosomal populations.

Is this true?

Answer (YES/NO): YES